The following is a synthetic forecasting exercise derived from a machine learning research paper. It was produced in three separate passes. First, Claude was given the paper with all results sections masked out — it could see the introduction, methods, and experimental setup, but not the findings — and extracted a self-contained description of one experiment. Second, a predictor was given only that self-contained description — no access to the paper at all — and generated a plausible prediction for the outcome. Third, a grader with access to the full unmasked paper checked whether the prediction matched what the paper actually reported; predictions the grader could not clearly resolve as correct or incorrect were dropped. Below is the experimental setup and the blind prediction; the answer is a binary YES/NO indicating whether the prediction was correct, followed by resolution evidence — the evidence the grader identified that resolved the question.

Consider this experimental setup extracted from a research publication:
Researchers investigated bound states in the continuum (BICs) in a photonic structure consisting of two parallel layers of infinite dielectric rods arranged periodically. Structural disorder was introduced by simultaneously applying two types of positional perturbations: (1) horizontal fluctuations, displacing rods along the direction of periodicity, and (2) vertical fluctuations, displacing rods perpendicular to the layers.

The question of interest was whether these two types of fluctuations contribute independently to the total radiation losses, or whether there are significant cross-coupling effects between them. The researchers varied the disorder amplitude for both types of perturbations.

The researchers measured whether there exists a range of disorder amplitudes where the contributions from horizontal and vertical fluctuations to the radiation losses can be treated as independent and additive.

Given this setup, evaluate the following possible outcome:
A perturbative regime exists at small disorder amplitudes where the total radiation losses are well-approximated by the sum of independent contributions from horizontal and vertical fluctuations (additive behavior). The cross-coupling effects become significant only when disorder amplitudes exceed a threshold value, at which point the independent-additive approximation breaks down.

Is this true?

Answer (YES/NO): YES